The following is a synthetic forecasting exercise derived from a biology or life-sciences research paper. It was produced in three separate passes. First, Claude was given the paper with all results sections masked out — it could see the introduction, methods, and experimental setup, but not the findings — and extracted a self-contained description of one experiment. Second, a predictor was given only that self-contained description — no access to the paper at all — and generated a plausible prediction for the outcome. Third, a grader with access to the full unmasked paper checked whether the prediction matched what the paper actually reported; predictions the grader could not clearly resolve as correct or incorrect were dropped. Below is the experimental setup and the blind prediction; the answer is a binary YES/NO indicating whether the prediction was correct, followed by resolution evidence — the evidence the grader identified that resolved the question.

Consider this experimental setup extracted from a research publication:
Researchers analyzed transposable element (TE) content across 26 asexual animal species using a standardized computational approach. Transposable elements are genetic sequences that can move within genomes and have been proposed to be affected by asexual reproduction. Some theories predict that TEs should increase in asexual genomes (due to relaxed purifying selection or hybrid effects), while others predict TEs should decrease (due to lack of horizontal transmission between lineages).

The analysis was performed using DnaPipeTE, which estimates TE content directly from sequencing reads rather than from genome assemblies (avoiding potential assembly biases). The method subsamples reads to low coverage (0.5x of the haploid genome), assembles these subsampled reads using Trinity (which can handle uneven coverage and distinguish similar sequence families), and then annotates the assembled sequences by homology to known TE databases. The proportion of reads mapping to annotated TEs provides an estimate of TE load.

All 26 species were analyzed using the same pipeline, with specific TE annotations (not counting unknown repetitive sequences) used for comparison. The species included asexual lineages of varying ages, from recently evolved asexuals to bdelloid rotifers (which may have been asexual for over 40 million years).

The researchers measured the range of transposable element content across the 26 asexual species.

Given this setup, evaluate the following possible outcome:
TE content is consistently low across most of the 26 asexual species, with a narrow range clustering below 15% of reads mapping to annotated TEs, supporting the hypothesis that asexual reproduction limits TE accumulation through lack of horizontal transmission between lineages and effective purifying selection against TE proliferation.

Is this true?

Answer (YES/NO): NO